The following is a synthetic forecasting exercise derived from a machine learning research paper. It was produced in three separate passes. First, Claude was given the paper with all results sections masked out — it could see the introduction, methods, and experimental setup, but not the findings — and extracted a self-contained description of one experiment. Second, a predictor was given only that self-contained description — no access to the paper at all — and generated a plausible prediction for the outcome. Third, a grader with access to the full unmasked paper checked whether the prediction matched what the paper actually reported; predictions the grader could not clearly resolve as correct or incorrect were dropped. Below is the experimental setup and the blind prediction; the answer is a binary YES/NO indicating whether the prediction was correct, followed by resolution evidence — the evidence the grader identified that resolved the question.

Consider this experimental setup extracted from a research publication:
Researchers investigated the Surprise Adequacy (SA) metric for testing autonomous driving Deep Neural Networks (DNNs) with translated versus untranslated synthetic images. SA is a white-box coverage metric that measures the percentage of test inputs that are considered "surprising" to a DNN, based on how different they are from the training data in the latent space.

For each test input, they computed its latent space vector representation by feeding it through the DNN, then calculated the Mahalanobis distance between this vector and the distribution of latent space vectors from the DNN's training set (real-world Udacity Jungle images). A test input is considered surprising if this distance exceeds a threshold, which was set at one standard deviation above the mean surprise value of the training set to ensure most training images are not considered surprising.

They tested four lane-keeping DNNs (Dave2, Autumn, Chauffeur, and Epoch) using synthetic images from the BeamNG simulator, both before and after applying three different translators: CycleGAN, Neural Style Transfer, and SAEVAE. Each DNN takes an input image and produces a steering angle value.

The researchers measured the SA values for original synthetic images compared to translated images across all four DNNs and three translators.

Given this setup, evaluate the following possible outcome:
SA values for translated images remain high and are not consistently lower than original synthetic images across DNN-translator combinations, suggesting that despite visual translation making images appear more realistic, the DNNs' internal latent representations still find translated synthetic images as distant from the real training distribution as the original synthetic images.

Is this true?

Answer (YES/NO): NO